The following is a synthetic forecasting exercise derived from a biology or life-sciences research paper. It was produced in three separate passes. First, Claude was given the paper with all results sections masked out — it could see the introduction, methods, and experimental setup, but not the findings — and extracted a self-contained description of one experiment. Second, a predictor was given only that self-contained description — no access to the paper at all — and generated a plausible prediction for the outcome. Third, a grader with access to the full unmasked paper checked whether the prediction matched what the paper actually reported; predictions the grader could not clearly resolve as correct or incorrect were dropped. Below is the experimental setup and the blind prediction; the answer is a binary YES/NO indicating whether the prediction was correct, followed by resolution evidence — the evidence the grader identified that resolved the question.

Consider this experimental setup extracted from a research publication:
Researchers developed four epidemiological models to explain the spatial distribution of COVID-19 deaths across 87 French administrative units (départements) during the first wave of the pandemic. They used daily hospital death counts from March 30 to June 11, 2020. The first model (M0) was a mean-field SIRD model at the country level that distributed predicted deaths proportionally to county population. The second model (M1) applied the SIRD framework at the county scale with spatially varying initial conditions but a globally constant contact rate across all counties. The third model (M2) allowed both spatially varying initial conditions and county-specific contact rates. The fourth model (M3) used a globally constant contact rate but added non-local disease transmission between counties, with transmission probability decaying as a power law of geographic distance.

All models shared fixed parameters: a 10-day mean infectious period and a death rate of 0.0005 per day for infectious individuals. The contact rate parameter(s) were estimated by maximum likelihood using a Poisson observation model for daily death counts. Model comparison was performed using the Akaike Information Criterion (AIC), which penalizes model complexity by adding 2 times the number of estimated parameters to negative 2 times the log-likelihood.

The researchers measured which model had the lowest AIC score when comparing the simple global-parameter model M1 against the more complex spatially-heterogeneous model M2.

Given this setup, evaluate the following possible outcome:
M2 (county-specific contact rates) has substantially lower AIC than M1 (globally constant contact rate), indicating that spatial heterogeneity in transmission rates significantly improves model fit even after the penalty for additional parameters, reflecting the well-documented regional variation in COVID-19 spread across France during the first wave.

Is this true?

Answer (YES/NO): NO